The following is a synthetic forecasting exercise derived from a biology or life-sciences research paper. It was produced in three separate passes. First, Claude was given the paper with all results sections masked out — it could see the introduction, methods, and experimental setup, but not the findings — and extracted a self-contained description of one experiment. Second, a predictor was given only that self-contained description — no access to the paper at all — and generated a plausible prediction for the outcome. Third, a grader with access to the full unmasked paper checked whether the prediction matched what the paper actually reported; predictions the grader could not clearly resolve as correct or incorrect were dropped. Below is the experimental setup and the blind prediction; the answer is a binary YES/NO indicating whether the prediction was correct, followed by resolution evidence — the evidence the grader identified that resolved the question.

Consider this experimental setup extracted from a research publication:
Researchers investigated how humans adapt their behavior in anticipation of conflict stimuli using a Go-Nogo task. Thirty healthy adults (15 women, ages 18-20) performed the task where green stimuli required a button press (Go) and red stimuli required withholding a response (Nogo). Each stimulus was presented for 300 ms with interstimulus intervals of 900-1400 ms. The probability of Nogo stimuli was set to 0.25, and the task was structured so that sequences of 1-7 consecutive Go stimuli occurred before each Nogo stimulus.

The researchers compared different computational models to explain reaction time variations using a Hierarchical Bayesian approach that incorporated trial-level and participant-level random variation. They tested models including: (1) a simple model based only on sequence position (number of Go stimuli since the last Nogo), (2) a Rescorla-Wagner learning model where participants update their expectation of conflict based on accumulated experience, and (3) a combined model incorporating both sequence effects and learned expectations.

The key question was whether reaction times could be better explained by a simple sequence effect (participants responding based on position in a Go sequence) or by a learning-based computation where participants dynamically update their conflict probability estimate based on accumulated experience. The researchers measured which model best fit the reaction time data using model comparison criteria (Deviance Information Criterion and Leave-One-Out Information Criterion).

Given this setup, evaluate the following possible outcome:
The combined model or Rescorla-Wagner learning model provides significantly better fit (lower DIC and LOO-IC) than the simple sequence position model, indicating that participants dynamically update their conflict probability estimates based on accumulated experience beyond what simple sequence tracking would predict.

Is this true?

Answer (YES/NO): YES